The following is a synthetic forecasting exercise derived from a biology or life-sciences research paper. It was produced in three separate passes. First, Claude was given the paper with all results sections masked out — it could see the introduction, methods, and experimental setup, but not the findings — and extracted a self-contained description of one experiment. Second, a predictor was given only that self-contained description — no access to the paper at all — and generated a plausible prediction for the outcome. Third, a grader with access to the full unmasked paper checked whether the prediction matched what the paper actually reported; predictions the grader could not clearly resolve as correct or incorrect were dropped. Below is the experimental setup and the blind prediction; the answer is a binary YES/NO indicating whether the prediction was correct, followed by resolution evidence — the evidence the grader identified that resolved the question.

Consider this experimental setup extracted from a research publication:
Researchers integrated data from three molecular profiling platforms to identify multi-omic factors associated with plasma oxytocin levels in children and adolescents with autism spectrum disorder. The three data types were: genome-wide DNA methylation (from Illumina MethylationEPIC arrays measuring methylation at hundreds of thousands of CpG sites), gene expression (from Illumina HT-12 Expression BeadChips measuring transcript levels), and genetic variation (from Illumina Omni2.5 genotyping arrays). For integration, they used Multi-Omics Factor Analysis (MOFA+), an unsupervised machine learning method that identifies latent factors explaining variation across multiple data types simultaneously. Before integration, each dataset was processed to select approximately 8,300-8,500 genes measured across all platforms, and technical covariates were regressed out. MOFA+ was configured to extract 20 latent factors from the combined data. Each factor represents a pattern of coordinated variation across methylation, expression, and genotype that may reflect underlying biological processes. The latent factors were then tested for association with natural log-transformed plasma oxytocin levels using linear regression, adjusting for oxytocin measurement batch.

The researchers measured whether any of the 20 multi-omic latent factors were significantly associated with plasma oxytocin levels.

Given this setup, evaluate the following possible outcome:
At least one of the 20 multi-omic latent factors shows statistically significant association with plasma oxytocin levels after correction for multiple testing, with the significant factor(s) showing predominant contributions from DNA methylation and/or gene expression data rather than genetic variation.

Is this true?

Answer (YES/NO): NO